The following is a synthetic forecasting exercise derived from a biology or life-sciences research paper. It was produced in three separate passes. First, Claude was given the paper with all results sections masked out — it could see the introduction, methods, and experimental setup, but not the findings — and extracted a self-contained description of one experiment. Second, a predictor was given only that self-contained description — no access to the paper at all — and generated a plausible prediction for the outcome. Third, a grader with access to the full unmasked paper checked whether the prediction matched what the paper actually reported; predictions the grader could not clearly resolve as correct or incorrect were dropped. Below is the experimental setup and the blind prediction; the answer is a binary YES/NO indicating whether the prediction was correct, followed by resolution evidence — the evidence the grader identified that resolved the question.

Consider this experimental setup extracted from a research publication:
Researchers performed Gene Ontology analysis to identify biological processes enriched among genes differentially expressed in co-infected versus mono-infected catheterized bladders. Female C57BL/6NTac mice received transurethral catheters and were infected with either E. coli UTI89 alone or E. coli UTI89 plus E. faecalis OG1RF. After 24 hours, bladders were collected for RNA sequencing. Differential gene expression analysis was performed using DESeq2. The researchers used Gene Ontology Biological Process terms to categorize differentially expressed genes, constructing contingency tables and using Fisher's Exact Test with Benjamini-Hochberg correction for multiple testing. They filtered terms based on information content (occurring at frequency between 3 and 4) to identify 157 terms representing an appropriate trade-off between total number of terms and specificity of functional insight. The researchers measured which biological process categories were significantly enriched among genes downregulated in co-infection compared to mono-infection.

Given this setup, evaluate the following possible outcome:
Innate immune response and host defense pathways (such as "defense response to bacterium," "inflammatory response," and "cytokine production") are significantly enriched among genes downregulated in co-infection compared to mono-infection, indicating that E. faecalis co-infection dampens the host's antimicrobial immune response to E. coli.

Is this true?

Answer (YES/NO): YES